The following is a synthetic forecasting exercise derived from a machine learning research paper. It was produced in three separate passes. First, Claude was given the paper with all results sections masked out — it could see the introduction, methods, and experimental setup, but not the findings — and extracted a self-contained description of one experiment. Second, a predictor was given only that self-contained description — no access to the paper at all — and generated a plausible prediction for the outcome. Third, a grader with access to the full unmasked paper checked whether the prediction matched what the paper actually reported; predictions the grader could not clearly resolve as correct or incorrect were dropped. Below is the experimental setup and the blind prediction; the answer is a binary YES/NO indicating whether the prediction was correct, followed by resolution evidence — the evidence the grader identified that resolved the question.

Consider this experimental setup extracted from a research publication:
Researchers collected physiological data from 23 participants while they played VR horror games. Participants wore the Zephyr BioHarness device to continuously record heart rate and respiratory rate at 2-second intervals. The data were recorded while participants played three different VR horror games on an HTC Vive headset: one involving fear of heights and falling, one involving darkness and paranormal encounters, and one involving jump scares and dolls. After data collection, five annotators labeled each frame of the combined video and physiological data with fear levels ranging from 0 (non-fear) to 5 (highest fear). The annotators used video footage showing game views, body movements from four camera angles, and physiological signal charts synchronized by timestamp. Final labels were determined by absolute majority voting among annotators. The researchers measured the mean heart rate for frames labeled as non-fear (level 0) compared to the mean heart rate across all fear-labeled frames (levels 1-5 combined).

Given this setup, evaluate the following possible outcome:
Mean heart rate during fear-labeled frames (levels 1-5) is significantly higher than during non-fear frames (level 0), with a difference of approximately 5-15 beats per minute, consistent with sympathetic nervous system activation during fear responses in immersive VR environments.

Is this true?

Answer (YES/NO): NO